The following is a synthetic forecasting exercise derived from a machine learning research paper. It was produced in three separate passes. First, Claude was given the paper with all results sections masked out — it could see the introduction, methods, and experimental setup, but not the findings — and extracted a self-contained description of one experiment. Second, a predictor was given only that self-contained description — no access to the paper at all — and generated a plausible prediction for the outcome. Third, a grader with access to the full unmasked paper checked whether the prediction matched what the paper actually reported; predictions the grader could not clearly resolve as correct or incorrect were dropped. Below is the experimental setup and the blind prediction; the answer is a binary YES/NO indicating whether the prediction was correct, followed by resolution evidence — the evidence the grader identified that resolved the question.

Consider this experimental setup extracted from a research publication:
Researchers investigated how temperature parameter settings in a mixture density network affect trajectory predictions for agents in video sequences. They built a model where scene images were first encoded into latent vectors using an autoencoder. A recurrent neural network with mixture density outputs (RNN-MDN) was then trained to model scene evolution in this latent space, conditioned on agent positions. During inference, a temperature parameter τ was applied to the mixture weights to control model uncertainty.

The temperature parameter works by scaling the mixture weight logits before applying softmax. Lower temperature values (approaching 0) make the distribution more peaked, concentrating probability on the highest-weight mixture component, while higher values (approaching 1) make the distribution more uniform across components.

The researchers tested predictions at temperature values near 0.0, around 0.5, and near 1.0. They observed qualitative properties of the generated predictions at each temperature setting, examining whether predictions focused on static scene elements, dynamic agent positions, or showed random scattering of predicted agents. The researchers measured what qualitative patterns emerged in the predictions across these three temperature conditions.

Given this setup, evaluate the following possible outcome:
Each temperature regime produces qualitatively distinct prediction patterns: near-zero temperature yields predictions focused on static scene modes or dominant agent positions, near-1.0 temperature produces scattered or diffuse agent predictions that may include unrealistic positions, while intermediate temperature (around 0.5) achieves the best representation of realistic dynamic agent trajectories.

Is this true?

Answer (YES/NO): NO